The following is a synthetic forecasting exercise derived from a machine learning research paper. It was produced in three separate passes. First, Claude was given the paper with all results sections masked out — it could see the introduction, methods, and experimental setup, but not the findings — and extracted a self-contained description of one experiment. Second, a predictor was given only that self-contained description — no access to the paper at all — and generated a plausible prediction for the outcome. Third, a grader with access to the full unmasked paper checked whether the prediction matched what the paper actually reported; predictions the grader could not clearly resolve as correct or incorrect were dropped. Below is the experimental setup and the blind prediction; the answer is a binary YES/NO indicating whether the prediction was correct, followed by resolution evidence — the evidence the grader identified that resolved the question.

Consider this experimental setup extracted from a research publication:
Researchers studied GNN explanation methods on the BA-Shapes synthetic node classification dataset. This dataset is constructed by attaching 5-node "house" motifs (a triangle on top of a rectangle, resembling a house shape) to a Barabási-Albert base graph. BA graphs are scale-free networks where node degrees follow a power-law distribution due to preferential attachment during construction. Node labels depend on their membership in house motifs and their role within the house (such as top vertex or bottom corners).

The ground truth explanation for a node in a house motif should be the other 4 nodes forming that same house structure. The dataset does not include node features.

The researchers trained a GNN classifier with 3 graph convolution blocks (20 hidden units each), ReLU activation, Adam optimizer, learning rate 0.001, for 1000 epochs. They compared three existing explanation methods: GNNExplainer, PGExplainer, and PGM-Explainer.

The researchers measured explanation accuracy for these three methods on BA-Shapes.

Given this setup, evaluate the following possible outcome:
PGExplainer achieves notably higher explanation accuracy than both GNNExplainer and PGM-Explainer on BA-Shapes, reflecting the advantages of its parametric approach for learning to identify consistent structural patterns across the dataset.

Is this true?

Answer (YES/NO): NO